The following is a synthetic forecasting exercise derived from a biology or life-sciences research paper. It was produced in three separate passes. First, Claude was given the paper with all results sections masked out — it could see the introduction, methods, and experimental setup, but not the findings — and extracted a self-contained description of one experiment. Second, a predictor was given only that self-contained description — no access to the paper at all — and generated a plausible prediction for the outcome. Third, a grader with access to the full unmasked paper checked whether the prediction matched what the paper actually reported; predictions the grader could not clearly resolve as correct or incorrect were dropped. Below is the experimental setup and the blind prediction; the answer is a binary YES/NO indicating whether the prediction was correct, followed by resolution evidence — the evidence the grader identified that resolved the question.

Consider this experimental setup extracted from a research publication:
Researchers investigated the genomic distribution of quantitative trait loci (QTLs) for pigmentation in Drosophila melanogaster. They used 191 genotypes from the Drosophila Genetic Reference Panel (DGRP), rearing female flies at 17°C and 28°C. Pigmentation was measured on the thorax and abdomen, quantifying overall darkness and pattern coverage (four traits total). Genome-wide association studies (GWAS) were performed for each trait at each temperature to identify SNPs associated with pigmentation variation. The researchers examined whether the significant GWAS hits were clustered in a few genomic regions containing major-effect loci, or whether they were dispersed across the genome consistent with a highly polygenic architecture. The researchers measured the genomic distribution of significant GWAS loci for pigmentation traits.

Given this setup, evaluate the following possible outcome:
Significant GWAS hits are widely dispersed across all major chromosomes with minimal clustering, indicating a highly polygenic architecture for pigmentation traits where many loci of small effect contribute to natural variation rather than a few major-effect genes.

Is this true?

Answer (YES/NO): YES